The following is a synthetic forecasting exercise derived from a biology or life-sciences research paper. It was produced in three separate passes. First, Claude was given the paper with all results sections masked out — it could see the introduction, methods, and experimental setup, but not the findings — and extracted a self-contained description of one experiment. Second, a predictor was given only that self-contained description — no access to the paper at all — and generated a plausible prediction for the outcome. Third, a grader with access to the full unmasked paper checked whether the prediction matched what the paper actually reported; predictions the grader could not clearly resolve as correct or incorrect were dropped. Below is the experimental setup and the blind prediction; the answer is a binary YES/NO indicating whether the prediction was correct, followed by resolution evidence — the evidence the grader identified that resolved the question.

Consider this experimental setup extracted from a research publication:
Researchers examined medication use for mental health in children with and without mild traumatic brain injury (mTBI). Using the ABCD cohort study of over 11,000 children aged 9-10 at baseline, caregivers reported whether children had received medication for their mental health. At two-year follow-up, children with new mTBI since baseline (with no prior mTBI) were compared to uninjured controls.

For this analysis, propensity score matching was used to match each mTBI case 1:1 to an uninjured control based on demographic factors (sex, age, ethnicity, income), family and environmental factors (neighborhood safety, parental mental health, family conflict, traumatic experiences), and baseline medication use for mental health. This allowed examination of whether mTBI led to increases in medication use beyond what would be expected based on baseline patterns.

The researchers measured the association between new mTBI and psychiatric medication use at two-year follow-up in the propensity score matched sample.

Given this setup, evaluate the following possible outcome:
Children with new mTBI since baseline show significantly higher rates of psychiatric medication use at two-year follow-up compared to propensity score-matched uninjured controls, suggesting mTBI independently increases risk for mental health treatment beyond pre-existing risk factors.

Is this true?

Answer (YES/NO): NO